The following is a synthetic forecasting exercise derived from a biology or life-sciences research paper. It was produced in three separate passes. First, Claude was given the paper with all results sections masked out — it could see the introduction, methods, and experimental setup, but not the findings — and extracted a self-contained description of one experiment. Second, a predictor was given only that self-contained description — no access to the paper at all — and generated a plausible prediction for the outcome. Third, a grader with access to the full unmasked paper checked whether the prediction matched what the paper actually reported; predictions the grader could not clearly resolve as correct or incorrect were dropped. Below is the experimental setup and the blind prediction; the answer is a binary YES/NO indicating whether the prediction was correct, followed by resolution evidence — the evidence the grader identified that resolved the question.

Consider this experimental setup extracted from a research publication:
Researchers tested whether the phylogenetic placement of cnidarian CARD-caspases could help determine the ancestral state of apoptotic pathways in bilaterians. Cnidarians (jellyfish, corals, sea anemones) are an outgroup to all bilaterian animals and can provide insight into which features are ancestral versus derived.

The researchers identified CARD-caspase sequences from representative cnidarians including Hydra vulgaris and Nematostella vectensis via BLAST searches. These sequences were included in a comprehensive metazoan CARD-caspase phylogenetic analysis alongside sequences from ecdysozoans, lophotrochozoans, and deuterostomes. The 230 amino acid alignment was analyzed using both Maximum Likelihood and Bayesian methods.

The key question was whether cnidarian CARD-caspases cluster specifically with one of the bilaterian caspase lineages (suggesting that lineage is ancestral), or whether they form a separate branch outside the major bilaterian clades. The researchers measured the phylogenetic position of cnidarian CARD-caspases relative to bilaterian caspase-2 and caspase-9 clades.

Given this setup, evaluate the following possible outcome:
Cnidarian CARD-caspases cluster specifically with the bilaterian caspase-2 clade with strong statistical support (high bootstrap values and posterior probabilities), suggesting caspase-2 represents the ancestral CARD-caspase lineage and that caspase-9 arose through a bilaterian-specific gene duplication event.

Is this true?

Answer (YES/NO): NO